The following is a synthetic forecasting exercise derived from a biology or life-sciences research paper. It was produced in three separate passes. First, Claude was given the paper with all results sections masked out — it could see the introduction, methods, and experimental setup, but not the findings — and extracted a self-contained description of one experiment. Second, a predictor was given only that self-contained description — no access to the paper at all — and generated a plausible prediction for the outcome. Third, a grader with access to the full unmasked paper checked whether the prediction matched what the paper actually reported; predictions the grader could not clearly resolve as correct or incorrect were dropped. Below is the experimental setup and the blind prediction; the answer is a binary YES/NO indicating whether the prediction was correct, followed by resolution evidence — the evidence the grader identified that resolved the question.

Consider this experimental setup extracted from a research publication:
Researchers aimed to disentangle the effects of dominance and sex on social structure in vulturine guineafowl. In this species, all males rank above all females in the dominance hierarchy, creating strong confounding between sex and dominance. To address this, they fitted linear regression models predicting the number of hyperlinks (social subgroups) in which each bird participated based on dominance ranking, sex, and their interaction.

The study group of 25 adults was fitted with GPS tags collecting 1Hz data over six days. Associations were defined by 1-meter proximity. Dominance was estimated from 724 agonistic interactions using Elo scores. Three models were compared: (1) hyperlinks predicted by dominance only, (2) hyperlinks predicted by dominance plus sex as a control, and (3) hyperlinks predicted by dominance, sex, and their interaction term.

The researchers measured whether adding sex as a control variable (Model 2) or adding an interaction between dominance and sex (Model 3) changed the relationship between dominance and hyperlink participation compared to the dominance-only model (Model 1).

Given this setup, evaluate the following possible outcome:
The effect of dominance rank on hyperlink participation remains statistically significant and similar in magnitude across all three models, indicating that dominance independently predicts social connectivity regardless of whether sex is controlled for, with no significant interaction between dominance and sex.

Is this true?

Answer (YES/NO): NO